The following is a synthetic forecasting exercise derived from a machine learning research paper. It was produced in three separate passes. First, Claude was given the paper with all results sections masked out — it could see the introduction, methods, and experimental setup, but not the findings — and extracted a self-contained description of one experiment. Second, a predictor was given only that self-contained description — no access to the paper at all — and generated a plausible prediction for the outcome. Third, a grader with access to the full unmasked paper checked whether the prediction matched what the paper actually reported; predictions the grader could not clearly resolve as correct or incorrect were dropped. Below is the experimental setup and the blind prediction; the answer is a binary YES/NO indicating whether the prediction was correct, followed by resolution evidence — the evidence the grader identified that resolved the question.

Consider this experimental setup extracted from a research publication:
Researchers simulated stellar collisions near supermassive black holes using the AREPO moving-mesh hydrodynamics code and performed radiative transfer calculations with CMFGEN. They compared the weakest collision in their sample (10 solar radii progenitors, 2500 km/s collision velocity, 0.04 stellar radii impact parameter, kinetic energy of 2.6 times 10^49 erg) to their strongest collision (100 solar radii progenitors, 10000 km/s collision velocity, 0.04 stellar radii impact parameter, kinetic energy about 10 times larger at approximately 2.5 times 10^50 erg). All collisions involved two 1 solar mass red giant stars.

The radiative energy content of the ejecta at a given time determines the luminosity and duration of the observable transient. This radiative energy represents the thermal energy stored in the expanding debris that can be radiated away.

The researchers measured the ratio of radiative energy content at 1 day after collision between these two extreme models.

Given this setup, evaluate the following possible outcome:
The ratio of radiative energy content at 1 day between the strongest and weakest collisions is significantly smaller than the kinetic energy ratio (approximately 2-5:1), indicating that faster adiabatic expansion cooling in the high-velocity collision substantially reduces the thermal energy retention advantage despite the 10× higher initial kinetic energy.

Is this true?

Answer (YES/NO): NO